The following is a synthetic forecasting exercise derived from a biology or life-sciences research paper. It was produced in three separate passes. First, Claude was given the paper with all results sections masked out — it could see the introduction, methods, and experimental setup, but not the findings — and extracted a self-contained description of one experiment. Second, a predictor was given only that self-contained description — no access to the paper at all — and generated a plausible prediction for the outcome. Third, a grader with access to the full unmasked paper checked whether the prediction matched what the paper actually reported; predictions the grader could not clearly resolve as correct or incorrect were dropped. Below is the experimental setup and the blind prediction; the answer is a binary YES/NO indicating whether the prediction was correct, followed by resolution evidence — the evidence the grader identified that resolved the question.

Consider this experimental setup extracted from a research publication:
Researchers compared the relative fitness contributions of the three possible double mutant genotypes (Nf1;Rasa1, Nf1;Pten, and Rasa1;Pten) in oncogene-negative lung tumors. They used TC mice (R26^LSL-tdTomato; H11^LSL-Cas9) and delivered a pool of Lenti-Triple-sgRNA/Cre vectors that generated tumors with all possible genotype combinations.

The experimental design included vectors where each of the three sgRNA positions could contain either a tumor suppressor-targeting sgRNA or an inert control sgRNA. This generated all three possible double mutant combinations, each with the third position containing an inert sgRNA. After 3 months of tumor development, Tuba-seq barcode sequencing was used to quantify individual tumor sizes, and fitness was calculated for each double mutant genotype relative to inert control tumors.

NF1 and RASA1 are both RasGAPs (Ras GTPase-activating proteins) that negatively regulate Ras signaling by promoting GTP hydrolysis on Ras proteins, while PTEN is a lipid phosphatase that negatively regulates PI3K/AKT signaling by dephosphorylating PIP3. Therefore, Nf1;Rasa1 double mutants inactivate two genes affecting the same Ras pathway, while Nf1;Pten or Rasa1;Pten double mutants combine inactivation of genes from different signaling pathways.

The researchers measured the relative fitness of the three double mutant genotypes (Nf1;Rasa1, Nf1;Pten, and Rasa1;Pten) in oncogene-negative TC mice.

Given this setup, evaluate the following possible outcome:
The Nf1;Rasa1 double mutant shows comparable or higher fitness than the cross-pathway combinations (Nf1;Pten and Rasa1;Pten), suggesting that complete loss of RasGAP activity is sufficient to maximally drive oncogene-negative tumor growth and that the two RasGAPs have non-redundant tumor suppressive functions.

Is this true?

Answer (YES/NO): YES